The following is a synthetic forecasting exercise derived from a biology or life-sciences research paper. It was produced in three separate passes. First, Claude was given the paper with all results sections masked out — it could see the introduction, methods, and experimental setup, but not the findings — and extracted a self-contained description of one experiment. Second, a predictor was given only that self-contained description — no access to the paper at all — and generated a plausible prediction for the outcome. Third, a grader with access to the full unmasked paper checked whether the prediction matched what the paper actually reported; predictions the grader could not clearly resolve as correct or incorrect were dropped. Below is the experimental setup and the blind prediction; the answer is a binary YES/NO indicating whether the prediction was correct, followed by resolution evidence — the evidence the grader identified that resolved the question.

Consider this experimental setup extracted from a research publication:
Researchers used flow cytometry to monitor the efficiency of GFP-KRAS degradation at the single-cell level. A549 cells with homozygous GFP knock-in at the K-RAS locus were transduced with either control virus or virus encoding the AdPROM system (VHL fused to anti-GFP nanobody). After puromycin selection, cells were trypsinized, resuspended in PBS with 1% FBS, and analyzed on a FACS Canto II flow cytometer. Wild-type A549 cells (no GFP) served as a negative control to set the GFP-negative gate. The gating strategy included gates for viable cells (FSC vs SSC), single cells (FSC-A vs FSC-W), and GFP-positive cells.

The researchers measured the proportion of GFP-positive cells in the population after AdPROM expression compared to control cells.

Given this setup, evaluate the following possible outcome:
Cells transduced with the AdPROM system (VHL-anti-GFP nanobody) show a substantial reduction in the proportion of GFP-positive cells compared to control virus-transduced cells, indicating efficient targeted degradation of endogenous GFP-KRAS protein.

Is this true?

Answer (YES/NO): YES